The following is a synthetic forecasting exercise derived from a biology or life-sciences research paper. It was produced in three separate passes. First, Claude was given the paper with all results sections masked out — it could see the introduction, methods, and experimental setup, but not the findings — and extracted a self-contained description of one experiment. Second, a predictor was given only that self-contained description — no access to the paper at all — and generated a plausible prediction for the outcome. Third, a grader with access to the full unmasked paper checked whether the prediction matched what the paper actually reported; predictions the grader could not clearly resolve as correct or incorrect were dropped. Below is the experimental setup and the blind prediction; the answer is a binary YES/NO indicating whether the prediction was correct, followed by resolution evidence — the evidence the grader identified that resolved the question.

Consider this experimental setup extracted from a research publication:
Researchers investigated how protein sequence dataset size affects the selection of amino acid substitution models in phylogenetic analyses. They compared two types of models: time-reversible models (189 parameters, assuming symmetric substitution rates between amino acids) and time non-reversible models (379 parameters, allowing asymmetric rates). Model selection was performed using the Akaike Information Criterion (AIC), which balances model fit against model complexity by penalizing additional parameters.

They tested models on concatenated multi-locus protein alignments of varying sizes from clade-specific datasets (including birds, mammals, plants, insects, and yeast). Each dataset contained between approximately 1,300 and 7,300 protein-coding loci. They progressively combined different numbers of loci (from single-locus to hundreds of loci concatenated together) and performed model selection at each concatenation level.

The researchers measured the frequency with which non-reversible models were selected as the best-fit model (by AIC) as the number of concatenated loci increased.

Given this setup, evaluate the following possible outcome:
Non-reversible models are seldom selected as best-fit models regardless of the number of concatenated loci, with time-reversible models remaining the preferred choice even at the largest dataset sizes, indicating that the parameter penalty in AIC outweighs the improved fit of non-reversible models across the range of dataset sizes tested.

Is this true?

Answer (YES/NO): NO